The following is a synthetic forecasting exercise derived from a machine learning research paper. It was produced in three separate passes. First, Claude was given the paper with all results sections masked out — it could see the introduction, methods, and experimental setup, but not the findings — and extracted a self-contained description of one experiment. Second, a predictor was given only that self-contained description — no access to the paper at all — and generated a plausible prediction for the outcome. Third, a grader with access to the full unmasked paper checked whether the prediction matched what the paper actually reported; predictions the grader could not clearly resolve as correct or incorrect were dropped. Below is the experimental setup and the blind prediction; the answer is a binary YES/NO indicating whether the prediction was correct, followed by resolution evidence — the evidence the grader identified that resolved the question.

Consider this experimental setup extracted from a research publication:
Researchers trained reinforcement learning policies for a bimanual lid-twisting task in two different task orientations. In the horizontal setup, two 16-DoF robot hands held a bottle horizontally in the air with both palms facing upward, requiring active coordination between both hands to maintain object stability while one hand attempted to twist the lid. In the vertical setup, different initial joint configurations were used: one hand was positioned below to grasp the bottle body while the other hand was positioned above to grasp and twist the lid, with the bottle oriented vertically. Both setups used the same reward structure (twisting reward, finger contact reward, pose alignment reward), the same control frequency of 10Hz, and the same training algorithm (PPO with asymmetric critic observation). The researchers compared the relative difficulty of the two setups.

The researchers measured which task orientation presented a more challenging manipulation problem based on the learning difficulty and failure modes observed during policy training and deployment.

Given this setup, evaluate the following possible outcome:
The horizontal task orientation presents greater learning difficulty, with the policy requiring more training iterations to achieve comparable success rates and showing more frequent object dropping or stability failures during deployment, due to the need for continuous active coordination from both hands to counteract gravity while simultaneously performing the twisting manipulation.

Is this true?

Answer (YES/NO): YES